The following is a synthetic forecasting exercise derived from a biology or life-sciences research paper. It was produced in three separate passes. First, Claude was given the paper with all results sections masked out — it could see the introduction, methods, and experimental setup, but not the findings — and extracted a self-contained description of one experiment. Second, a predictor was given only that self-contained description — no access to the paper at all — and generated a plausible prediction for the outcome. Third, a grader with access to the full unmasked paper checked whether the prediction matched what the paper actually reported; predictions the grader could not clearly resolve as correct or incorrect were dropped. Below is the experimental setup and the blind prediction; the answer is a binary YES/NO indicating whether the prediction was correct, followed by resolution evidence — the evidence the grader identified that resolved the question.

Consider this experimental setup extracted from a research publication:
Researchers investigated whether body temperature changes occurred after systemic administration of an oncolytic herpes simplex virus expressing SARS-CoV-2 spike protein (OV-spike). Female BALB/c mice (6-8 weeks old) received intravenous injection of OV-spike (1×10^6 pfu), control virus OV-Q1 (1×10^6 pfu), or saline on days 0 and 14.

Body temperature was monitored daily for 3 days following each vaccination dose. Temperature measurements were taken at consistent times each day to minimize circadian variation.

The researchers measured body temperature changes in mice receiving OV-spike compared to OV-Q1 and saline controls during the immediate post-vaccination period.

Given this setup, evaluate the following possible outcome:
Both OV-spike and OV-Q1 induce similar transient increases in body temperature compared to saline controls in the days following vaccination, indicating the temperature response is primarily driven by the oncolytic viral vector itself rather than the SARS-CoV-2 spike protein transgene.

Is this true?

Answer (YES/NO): NO